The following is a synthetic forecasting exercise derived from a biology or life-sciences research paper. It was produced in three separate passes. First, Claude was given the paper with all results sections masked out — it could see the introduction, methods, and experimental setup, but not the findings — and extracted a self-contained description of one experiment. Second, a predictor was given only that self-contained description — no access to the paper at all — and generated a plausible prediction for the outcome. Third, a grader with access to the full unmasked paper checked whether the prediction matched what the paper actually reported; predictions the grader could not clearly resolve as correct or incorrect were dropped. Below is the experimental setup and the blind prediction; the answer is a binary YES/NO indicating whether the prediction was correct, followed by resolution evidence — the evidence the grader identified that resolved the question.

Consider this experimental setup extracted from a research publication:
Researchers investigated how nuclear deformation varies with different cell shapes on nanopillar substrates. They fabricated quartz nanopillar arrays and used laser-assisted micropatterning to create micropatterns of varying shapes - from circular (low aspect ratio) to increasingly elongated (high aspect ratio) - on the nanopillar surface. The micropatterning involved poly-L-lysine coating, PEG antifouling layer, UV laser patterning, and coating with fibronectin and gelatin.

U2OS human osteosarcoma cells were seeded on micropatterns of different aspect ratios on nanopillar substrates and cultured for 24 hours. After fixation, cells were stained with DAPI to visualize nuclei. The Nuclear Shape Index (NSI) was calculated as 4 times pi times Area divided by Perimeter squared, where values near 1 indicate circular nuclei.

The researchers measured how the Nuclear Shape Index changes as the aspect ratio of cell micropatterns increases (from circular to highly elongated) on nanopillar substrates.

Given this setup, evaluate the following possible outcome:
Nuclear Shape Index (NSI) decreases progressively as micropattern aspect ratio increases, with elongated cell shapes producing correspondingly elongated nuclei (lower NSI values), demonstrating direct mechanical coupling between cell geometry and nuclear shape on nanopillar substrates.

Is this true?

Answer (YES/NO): NO